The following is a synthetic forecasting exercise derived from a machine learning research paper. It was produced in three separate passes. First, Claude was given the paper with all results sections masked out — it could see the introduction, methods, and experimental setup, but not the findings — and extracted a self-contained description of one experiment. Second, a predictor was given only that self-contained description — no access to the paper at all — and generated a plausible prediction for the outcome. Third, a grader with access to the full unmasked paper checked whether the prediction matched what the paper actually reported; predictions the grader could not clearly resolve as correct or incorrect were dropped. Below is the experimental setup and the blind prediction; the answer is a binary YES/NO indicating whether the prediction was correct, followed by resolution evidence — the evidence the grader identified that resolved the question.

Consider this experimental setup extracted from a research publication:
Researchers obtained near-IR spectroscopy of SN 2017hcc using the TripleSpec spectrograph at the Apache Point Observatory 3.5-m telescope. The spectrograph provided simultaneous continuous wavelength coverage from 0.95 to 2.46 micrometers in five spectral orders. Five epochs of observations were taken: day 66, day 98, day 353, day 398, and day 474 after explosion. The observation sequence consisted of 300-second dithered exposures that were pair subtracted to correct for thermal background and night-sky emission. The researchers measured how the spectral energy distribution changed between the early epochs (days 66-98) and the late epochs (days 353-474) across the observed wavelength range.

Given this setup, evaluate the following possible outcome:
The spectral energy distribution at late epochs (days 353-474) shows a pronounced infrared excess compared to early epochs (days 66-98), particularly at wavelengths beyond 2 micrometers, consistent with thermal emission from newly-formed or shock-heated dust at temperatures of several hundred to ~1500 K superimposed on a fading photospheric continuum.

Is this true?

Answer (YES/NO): YES